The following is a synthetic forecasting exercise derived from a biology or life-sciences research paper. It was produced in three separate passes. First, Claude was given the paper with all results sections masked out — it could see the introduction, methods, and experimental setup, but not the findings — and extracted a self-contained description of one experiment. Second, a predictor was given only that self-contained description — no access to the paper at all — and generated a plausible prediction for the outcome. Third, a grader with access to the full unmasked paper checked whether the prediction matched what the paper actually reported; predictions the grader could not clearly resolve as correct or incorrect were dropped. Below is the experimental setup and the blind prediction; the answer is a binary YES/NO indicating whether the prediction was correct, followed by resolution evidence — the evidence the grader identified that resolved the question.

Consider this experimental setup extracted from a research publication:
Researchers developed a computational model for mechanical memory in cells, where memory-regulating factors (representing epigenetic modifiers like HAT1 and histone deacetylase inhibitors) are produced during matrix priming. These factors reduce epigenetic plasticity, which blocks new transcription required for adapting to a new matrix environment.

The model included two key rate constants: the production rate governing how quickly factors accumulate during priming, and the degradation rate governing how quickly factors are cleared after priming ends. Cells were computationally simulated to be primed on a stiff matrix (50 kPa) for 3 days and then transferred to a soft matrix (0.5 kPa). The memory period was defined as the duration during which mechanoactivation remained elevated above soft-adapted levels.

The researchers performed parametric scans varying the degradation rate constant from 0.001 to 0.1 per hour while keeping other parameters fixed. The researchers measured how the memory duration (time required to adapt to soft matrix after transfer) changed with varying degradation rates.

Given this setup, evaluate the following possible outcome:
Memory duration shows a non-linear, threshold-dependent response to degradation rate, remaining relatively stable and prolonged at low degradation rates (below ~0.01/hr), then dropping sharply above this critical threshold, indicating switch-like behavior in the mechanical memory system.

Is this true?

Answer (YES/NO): NO